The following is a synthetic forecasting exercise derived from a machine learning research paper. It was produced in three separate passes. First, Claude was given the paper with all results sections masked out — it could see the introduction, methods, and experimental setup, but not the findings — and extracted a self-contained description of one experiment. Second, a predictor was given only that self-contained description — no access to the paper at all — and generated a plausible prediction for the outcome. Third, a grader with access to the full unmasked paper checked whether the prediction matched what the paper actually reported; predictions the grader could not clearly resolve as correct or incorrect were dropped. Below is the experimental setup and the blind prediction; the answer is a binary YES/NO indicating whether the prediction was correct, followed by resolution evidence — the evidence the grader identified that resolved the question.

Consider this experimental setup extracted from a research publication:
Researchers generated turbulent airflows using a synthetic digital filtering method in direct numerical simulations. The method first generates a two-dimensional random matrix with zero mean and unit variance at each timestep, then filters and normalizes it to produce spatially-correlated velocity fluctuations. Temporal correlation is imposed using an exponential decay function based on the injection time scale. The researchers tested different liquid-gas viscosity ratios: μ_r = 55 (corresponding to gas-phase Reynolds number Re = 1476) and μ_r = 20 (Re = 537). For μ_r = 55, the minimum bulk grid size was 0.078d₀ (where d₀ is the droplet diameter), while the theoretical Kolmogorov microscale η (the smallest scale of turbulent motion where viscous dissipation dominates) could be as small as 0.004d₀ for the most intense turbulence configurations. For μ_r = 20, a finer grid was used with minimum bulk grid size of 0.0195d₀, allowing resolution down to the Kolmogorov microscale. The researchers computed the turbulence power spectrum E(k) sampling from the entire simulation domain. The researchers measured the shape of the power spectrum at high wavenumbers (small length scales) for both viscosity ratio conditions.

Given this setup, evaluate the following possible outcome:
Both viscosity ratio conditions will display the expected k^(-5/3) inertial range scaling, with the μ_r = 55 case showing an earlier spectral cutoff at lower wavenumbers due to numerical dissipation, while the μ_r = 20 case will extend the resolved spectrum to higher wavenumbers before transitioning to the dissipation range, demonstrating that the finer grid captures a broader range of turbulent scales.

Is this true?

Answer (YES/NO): NO